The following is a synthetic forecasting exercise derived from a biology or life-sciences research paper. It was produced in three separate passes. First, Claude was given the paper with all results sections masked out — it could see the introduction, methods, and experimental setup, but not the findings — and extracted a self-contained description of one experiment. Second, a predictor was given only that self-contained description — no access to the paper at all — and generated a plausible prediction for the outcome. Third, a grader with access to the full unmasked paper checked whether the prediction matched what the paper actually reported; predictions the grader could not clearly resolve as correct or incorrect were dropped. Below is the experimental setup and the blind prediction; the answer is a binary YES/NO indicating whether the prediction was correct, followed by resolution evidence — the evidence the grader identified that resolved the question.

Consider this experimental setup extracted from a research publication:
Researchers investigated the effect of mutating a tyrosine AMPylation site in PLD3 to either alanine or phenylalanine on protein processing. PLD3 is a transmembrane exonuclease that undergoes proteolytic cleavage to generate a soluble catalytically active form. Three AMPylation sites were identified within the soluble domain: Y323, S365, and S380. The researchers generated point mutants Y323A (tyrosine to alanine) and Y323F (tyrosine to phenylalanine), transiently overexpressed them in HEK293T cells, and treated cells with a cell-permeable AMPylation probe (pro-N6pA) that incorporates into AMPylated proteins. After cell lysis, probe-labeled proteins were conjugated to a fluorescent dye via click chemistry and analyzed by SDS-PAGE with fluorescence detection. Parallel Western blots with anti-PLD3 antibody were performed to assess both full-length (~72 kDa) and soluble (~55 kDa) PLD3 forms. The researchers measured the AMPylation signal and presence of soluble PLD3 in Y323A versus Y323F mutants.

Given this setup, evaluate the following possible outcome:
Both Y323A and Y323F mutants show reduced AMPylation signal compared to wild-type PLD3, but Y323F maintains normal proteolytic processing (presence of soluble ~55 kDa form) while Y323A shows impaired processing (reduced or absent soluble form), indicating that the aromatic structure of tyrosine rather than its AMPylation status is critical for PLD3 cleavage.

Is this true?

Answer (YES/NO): NO